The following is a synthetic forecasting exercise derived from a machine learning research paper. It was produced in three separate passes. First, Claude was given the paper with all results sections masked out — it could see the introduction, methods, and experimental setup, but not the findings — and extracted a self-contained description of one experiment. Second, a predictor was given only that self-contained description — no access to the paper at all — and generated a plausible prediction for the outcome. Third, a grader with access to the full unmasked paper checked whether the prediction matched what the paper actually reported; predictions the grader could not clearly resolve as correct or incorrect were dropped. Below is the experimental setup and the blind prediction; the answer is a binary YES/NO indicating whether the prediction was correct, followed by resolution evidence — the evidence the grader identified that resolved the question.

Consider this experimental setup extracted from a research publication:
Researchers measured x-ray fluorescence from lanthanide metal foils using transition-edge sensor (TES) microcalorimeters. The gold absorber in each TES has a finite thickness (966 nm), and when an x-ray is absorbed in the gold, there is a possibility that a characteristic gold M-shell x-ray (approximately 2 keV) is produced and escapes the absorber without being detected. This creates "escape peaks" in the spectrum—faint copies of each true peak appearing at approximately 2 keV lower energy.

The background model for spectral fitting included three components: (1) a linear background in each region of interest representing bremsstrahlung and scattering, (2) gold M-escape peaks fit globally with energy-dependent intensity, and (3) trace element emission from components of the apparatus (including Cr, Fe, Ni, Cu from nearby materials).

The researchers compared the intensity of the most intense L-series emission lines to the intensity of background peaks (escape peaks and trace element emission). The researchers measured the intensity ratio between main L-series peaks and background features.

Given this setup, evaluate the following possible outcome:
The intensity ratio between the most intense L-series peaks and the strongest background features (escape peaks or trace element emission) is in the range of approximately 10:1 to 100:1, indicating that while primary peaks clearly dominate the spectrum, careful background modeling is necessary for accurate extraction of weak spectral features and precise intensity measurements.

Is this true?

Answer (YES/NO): NO